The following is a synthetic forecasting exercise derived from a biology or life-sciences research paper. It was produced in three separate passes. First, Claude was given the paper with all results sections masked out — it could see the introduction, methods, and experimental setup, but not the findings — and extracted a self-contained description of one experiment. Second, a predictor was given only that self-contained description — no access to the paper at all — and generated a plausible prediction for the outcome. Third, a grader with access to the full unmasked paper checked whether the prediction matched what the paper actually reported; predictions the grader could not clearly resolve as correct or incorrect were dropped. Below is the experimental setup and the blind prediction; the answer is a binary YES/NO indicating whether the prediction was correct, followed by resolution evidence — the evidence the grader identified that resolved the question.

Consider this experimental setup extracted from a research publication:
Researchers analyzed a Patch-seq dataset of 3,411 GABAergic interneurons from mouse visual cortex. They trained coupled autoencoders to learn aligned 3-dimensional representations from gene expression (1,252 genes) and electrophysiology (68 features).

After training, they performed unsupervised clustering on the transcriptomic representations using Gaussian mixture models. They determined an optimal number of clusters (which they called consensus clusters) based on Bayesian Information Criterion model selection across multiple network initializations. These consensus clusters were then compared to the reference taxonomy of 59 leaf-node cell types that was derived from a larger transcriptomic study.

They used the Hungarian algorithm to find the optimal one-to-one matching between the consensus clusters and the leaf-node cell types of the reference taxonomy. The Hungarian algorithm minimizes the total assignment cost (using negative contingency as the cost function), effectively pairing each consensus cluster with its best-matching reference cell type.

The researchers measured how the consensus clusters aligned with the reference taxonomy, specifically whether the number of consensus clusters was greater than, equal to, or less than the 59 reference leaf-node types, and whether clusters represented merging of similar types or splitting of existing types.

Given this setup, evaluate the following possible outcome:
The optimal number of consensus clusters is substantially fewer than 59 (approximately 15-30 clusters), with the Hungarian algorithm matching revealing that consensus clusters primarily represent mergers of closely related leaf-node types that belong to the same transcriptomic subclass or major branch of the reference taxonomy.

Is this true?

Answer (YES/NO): NO